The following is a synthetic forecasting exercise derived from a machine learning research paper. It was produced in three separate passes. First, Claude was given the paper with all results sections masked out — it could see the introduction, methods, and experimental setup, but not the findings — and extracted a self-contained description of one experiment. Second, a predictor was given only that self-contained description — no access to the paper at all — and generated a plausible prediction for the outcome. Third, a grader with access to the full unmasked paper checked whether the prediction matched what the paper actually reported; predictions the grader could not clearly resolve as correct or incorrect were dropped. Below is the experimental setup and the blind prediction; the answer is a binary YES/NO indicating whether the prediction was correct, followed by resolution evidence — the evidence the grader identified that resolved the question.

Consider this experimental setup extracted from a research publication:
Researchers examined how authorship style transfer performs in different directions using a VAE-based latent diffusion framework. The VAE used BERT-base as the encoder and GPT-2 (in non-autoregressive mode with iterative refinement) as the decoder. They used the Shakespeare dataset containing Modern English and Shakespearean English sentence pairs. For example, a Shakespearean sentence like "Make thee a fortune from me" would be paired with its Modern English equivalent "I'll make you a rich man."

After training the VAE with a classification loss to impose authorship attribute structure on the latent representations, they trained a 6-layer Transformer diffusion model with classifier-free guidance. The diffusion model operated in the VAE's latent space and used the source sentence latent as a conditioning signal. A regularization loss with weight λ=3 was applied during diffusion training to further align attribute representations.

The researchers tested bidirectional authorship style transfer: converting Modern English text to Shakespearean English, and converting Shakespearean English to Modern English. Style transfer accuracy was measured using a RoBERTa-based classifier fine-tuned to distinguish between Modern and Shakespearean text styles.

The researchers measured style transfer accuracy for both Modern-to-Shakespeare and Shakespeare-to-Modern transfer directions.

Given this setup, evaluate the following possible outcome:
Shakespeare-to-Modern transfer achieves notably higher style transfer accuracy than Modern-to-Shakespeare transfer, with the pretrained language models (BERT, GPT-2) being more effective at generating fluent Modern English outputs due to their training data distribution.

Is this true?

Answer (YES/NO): YES